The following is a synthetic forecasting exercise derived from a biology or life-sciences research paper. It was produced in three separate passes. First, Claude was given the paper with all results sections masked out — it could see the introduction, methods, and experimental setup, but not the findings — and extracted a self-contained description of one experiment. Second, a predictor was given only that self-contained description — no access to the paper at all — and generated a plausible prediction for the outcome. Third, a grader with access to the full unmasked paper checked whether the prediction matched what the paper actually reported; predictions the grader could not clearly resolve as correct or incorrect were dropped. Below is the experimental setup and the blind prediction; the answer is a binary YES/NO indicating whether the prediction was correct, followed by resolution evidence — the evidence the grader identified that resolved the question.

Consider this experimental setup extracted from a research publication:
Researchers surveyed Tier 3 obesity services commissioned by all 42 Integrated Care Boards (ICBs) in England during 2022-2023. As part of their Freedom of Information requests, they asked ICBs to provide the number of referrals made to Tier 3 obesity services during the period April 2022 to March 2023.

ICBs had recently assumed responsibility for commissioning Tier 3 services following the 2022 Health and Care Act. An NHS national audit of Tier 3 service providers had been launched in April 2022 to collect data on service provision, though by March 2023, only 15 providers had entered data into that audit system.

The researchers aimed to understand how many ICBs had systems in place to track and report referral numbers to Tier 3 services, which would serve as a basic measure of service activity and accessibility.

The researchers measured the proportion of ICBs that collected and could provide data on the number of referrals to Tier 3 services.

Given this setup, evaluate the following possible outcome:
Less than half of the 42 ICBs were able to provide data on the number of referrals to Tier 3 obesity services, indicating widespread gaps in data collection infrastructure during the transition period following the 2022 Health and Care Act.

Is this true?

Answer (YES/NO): NO